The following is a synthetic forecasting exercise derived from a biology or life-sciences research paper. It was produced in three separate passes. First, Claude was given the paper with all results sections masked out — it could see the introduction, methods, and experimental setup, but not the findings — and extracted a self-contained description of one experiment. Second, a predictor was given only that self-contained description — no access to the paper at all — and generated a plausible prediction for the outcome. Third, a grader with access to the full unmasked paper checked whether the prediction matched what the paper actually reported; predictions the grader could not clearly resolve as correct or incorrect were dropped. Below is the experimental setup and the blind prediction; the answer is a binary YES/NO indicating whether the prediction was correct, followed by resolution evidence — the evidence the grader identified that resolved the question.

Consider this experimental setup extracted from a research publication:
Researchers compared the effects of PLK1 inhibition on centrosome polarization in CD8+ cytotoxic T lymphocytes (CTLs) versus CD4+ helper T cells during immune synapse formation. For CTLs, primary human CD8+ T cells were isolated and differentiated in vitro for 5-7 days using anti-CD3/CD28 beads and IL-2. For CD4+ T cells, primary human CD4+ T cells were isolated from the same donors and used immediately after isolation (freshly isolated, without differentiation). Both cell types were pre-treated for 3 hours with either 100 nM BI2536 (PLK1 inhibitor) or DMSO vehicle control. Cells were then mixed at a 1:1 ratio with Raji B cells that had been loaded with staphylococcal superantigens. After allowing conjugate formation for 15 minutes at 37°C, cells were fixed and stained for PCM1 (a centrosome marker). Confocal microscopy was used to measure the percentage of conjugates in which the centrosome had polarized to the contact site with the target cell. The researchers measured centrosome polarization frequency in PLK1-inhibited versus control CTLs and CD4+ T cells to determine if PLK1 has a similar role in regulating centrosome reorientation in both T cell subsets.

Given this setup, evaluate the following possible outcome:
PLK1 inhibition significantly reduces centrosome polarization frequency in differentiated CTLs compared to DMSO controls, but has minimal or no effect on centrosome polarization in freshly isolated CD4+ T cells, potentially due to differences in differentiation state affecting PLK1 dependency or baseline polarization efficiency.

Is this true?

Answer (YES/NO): NO